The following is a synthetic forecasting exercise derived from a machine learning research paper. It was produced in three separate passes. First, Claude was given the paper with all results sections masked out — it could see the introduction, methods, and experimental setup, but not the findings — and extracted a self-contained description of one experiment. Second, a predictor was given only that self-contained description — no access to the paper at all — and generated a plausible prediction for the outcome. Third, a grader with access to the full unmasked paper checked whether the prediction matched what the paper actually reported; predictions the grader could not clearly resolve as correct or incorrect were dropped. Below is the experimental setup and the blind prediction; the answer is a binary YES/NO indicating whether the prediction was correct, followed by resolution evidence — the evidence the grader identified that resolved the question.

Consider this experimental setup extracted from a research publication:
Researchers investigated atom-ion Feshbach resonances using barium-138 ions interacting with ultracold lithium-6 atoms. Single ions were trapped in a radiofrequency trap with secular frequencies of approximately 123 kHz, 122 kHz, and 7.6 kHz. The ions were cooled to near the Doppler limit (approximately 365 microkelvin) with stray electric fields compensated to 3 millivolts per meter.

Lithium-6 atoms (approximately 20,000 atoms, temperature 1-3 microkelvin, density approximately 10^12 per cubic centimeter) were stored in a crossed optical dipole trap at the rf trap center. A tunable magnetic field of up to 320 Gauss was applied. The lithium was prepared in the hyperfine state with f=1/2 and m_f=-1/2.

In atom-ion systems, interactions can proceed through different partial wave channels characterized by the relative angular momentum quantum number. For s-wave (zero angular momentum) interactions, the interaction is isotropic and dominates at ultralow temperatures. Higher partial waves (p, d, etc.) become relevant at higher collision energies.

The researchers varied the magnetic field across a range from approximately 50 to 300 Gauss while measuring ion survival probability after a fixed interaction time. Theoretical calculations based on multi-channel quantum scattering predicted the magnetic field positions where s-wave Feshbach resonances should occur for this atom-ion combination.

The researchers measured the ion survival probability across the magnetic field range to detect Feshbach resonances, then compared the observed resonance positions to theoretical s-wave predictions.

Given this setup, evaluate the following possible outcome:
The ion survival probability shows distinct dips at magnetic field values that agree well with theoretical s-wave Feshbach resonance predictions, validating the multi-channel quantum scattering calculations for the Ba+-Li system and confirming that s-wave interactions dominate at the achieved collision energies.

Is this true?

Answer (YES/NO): NO